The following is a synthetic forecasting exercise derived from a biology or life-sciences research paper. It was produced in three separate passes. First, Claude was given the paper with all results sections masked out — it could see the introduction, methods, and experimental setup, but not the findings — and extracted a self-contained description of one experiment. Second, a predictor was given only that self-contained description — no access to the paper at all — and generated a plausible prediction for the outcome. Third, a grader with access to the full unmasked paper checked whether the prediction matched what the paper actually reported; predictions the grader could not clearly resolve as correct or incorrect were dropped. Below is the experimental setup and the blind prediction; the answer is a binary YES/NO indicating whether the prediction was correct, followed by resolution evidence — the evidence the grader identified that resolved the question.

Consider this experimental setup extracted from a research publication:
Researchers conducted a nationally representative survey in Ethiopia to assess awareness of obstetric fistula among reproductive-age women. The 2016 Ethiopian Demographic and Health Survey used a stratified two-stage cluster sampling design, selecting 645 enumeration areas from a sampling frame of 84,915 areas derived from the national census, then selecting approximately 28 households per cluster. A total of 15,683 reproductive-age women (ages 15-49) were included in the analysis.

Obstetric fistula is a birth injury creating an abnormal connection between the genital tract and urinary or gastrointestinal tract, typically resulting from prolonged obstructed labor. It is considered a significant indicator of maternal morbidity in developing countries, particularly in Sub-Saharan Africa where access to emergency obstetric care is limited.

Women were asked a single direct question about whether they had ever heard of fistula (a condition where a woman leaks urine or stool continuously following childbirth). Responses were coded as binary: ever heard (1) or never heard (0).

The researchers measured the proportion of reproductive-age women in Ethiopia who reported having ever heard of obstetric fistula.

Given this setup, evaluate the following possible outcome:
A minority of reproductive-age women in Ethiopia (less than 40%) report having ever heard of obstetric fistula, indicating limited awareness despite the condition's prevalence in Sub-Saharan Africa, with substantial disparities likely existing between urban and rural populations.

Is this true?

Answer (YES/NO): YES